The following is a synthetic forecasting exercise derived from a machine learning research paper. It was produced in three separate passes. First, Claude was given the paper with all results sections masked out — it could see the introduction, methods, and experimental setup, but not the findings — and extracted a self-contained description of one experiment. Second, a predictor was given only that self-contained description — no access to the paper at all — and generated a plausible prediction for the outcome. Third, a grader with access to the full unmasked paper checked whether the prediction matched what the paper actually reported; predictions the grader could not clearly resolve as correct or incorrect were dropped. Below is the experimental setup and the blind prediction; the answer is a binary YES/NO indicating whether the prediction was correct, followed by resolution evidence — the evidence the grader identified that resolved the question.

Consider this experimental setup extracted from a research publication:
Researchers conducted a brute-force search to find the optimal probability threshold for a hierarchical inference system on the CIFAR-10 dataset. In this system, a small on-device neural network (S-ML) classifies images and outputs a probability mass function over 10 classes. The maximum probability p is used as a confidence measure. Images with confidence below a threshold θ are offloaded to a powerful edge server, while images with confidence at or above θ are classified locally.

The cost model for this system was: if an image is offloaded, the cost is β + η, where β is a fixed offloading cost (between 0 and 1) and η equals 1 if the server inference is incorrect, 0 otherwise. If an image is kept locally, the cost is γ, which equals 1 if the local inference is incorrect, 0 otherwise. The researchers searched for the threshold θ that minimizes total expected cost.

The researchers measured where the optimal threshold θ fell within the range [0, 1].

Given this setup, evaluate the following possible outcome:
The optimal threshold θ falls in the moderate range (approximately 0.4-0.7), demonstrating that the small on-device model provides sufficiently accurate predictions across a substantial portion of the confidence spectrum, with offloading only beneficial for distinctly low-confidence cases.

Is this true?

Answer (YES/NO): YES